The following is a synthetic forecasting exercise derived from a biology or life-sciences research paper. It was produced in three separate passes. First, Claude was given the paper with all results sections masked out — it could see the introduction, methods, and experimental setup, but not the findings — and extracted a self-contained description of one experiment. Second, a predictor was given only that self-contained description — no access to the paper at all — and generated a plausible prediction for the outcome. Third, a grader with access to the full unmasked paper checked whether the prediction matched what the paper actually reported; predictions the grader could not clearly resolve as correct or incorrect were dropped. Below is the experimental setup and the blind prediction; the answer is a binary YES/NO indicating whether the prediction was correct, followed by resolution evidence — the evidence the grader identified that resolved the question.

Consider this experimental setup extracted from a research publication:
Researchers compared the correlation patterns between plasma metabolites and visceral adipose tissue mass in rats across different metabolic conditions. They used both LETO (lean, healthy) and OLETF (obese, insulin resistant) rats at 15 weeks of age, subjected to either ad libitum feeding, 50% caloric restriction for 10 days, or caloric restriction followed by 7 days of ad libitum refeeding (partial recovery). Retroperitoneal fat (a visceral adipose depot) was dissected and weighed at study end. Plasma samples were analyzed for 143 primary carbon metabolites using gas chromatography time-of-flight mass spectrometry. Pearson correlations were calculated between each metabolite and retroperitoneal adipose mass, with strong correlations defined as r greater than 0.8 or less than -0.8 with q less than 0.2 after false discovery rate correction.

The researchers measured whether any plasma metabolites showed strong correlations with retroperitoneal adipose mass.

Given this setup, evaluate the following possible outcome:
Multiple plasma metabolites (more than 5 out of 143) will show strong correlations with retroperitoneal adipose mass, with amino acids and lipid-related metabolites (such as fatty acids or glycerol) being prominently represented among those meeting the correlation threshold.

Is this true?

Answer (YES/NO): NO